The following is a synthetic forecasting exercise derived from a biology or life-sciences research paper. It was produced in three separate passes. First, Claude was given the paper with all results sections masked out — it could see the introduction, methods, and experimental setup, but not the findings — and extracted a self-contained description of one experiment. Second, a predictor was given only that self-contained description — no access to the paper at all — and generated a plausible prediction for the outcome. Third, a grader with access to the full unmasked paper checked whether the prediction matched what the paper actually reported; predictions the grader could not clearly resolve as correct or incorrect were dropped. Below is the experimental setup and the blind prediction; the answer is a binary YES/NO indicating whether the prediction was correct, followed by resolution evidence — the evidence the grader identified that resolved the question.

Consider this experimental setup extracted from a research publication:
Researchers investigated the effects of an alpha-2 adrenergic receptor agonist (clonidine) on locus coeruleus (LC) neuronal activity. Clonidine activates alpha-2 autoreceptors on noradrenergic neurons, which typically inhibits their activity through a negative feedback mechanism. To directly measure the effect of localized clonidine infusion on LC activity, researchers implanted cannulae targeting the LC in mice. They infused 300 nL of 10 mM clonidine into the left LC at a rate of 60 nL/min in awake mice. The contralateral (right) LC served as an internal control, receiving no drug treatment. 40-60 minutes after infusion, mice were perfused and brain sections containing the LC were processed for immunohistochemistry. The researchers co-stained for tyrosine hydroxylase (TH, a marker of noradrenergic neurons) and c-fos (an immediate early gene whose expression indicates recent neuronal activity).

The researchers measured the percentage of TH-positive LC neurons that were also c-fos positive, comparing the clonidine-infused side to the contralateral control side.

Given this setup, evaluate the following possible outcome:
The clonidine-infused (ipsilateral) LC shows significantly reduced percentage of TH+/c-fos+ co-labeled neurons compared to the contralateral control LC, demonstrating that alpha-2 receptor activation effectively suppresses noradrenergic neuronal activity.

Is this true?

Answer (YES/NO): YES